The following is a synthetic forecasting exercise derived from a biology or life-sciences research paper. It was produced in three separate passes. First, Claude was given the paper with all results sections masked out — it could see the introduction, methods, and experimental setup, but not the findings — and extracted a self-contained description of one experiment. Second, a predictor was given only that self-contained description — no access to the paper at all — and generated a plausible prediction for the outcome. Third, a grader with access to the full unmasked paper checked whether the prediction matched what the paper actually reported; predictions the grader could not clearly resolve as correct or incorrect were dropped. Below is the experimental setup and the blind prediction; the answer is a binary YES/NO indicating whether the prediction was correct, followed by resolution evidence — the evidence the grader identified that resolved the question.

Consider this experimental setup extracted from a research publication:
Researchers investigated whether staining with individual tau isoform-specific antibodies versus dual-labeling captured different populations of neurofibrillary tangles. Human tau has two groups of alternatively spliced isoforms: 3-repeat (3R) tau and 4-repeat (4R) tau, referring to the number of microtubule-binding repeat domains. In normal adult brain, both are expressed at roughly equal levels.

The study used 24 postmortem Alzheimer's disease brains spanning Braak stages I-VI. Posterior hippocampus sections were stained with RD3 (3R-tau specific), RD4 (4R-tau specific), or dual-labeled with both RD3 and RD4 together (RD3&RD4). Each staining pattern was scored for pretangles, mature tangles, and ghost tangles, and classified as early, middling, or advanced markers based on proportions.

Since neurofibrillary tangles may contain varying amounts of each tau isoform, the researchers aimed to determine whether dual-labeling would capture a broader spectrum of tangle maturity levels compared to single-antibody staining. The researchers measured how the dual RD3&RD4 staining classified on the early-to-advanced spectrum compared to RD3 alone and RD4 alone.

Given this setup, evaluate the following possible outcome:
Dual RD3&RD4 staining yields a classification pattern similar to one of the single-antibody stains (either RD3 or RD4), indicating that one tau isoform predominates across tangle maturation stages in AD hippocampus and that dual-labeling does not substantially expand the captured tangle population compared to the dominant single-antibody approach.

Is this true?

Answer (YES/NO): NO